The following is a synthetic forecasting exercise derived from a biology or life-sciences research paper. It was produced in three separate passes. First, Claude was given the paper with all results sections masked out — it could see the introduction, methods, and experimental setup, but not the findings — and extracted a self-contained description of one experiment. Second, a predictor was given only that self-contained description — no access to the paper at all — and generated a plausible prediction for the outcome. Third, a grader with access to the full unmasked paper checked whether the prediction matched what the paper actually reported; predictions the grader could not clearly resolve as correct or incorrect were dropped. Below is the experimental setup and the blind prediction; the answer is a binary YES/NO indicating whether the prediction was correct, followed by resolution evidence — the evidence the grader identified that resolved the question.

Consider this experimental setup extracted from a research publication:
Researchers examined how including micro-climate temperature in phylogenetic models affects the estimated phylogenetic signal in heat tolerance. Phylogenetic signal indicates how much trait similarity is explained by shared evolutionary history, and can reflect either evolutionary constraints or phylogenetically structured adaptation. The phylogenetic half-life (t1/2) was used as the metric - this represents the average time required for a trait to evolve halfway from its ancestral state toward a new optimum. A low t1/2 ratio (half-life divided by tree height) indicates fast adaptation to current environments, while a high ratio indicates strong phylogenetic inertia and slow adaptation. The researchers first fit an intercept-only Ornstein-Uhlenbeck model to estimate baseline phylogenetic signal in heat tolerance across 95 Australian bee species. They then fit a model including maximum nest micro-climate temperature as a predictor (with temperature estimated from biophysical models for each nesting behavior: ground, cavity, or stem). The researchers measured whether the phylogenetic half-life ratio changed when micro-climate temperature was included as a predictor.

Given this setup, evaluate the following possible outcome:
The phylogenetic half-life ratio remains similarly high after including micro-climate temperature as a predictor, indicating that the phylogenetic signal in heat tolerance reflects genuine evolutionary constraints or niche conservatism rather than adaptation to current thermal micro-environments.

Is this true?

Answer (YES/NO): NO